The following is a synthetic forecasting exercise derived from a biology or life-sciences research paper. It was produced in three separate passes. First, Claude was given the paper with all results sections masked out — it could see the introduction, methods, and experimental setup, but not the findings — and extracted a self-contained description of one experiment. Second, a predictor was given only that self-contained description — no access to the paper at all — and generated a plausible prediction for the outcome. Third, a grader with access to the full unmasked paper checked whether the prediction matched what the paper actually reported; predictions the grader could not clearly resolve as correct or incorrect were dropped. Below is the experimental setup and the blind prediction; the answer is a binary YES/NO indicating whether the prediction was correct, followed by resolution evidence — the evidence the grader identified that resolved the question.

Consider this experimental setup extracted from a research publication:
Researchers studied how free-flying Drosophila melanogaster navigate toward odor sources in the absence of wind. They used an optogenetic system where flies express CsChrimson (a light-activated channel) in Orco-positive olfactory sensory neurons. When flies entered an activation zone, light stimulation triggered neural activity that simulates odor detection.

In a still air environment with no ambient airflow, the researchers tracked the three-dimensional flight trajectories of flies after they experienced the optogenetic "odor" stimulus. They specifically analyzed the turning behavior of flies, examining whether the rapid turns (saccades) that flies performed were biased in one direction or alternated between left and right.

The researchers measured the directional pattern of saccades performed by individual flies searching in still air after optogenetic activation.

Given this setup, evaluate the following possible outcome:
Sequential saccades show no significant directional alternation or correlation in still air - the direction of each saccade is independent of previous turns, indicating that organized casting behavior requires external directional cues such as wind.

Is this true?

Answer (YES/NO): NO